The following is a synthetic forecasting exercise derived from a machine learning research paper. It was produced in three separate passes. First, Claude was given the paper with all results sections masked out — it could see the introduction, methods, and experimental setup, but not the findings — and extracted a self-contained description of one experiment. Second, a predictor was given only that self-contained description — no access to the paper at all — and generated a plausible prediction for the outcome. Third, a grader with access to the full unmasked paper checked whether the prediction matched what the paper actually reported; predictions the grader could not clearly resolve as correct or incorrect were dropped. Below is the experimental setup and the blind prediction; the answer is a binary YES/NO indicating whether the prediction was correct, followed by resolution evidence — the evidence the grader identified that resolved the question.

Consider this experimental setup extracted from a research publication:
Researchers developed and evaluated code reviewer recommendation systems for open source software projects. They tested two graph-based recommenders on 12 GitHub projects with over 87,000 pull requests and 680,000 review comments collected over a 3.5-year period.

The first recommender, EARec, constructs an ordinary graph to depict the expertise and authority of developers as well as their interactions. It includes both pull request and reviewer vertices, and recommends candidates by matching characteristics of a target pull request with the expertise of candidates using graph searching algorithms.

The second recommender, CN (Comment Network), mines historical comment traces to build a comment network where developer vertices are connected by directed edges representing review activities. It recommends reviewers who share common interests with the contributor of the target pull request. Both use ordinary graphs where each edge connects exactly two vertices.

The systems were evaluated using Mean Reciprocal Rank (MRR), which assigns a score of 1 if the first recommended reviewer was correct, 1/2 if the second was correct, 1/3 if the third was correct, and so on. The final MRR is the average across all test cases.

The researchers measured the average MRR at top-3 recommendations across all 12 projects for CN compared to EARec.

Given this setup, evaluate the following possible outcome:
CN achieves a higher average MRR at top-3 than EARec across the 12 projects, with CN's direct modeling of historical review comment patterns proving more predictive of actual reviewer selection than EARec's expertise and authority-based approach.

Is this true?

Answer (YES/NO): YES